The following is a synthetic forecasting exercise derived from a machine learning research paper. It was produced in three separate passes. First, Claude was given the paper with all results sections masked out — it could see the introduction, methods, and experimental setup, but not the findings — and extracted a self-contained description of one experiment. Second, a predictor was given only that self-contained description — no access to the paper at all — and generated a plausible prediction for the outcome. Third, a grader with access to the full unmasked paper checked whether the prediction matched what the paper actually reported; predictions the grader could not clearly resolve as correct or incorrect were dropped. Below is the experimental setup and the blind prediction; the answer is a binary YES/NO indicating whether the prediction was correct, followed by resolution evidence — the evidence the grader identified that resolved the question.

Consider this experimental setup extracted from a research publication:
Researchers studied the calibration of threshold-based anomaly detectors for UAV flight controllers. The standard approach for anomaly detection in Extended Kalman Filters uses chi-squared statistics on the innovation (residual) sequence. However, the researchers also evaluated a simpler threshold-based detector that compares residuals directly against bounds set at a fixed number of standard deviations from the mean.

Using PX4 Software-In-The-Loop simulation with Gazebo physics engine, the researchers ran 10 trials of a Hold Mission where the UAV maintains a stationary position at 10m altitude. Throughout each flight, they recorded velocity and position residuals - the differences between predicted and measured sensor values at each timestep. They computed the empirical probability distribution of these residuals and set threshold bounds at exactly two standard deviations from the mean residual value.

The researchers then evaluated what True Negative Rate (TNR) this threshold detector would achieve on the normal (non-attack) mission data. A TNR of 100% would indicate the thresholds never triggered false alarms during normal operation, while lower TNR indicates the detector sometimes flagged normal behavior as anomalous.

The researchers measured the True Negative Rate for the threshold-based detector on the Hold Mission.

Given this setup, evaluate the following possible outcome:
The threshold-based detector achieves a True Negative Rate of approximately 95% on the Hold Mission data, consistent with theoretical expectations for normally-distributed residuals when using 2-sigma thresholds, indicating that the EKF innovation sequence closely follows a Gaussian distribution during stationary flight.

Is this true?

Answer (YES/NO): YES